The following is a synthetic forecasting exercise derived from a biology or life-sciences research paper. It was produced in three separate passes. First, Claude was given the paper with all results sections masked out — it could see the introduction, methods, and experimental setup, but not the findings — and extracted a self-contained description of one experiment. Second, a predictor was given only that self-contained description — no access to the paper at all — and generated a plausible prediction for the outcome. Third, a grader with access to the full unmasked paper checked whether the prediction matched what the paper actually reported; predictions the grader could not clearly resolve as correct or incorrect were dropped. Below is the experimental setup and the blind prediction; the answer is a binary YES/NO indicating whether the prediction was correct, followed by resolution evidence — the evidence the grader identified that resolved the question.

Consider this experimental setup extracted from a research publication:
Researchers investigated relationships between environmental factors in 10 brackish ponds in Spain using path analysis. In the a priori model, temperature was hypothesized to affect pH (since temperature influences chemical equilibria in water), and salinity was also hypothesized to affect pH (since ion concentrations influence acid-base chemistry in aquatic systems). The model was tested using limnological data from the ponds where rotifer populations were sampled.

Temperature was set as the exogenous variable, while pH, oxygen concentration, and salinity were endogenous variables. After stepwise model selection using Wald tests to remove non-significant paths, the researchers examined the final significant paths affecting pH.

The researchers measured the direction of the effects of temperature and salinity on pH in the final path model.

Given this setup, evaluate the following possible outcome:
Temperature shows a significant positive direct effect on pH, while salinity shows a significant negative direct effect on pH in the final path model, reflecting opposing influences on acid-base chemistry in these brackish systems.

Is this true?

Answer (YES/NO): NO